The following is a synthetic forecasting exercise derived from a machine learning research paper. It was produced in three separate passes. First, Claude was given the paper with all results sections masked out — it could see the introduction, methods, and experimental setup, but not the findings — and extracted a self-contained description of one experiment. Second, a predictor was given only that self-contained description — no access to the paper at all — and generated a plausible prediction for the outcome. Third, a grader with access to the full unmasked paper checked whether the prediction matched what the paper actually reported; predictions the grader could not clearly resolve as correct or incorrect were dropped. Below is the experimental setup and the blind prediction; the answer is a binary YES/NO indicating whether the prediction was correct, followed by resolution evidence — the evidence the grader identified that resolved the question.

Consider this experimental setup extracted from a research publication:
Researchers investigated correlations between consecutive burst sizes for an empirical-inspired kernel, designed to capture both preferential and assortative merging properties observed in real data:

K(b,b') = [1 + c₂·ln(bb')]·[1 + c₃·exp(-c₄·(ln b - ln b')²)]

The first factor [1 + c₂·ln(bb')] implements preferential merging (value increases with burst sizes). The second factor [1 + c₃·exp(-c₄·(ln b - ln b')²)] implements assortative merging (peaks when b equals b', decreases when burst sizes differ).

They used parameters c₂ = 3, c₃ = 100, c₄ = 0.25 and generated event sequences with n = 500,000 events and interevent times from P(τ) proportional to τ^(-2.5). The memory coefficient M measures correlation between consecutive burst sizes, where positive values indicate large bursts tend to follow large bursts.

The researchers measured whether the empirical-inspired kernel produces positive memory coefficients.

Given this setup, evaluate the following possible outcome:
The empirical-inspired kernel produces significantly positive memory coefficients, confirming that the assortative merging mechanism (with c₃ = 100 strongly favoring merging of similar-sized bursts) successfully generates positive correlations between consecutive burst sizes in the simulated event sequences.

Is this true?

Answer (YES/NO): YES